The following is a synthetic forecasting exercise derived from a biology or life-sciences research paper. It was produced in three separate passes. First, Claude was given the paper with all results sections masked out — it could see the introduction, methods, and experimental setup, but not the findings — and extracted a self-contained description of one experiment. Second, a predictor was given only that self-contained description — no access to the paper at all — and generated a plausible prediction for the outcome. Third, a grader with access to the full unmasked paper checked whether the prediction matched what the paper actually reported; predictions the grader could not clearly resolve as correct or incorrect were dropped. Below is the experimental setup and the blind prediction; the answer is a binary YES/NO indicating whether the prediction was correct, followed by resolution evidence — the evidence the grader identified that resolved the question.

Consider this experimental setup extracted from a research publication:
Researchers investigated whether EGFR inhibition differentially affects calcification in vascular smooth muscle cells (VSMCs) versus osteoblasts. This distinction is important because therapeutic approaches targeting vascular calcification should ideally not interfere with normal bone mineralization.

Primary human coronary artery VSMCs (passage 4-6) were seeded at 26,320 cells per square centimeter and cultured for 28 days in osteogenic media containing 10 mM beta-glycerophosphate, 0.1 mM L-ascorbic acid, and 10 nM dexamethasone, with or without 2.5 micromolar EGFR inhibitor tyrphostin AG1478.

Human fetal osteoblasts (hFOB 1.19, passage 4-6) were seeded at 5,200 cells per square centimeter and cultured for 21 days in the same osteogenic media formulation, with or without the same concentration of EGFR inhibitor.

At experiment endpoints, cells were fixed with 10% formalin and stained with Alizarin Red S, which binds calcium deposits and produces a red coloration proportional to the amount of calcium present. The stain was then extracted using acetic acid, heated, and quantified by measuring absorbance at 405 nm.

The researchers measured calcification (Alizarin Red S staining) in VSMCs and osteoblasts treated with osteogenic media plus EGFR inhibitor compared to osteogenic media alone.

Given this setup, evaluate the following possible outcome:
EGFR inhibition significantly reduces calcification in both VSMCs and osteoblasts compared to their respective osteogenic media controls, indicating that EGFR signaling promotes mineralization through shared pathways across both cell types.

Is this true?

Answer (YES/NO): NO